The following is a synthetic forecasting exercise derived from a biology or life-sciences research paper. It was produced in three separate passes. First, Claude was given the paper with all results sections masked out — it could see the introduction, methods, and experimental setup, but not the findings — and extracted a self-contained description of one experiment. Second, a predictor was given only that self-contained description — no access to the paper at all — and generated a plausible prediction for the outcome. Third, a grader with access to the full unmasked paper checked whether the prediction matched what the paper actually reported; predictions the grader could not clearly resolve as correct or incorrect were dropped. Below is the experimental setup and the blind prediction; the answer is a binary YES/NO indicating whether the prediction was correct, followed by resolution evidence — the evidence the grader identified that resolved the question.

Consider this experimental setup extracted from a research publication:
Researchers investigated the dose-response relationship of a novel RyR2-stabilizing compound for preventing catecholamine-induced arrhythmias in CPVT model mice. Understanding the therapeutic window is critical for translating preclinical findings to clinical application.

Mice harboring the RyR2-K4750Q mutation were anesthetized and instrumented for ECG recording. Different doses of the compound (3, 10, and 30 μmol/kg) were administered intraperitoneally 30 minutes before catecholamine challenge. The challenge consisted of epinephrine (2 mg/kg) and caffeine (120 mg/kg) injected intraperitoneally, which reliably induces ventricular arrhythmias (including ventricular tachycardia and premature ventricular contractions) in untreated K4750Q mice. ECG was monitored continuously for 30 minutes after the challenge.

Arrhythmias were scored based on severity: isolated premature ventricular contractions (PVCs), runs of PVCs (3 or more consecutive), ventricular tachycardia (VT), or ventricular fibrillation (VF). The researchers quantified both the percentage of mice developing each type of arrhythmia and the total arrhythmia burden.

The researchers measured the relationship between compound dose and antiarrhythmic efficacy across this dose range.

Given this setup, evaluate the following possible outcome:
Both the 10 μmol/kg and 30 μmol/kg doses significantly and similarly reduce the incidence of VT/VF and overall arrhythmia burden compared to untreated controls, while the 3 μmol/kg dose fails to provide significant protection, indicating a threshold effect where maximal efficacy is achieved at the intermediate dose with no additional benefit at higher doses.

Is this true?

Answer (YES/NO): NO